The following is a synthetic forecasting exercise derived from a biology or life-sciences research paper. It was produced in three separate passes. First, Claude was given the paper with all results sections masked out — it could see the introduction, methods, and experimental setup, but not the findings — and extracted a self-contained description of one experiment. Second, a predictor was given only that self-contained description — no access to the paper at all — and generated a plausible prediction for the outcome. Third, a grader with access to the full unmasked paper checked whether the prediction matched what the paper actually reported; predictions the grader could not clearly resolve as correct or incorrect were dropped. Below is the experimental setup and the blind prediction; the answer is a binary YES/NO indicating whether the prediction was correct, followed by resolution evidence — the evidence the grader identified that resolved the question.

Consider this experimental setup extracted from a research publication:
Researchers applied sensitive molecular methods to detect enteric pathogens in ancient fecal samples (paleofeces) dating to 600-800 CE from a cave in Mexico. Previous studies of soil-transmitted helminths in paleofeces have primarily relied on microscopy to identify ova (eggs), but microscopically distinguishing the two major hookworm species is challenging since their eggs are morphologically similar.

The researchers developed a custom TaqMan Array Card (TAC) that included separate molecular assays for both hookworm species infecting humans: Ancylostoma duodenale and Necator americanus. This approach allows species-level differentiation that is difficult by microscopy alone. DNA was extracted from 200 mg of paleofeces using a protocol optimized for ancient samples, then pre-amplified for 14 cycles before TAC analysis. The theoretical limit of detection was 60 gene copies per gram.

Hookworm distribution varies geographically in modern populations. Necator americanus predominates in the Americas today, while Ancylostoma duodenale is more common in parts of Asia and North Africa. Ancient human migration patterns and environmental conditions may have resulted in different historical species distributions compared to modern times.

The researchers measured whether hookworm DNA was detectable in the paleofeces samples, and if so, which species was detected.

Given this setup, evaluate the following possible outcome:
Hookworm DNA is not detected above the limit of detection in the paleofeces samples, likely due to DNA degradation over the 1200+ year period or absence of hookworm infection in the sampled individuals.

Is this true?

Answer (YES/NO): YES